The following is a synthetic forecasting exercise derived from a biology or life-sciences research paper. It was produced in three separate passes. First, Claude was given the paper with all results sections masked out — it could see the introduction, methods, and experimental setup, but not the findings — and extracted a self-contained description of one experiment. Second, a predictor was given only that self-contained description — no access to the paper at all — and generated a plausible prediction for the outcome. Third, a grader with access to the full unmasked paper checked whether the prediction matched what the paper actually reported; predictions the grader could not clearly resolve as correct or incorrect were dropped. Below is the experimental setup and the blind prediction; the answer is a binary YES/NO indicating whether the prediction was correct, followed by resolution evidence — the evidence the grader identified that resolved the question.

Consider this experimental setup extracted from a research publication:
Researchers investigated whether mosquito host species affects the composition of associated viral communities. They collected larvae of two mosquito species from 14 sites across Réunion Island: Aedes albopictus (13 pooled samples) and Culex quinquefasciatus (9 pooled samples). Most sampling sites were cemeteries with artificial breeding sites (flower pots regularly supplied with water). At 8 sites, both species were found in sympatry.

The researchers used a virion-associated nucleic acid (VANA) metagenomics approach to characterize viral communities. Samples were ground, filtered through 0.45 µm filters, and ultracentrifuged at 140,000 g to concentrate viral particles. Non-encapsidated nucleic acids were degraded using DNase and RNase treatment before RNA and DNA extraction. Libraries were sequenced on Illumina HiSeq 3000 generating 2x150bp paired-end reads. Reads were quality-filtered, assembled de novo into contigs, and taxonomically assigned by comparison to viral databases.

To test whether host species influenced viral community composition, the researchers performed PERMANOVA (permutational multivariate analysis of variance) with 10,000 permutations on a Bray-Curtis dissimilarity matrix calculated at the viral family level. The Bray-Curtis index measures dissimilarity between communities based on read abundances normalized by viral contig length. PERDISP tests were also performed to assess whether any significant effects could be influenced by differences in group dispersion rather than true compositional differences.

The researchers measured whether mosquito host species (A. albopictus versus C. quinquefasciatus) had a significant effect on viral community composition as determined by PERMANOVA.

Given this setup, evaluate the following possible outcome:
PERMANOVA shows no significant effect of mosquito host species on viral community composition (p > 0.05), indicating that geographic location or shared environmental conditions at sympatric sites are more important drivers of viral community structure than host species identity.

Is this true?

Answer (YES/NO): NO